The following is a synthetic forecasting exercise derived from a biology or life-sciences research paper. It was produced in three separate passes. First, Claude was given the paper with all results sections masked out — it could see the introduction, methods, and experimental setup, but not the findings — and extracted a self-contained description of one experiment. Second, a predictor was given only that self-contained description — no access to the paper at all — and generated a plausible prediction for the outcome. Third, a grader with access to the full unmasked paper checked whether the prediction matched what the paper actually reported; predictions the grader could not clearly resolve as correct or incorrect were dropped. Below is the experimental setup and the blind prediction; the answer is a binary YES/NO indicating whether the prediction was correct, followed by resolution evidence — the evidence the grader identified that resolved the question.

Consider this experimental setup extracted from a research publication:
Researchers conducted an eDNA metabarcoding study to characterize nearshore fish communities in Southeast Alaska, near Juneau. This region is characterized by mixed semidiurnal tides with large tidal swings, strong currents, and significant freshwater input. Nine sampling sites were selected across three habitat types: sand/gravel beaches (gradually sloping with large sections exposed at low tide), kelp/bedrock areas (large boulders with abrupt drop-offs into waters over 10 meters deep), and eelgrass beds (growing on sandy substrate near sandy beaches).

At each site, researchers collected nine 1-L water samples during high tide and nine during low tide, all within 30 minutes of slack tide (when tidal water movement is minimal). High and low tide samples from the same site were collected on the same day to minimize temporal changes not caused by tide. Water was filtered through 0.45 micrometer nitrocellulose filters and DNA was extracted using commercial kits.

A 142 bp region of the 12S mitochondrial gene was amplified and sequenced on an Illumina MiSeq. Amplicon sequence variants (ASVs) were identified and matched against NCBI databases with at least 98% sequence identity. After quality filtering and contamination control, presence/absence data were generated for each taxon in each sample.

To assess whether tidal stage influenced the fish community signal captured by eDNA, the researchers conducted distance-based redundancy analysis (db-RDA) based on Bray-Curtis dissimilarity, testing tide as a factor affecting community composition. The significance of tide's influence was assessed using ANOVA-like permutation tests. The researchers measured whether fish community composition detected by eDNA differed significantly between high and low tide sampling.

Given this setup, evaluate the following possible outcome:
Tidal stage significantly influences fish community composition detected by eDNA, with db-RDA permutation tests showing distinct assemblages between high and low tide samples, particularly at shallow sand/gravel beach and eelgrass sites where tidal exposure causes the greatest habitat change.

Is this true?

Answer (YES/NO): NO